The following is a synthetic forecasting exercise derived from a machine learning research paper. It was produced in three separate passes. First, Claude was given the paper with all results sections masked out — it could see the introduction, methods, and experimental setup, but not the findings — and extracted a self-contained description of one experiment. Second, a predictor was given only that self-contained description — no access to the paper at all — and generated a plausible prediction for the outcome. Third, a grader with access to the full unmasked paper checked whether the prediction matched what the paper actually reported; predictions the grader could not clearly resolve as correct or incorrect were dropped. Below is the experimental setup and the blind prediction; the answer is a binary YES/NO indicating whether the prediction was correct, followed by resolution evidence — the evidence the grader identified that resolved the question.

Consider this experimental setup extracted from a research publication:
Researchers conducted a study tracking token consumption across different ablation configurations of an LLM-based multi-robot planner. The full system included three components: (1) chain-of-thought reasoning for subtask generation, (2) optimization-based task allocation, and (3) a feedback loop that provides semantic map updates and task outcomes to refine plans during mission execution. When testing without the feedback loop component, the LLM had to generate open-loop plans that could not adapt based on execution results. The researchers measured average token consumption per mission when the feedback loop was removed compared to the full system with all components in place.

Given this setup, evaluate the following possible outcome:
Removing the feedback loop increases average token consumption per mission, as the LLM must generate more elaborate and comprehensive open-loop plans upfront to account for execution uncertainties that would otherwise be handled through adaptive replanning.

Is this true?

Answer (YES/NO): YES